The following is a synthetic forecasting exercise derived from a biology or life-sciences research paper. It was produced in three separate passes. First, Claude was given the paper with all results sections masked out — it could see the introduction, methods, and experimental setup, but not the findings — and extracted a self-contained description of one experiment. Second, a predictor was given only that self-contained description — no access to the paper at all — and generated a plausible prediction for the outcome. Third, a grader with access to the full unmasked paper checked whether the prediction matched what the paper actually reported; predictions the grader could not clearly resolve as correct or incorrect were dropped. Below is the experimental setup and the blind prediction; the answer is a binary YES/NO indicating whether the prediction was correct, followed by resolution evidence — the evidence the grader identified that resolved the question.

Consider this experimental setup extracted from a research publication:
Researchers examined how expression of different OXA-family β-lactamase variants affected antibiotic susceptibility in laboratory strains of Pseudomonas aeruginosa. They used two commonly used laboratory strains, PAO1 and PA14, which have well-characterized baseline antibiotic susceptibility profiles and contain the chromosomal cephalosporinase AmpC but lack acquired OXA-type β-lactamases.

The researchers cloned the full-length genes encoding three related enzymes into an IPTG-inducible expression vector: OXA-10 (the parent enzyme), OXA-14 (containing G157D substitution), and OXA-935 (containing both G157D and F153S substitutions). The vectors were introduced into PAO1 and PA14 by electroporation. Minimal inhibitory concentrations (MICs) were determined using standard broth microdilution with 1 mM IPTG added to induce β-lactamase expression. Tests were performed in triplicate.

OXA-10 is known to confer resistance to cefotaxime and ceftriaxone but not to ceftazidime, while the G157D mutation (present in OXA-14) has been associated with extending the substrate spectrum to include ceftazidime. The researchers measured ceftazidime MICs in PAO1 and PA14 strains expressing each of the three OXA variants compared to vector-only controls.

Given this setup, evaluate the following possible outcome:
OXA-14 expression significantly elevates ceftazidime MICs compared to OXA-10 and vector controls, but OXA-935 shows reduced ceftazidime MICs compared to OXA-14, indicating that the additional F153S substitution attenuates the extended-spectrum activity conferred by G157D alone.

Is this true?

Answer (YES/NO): NO